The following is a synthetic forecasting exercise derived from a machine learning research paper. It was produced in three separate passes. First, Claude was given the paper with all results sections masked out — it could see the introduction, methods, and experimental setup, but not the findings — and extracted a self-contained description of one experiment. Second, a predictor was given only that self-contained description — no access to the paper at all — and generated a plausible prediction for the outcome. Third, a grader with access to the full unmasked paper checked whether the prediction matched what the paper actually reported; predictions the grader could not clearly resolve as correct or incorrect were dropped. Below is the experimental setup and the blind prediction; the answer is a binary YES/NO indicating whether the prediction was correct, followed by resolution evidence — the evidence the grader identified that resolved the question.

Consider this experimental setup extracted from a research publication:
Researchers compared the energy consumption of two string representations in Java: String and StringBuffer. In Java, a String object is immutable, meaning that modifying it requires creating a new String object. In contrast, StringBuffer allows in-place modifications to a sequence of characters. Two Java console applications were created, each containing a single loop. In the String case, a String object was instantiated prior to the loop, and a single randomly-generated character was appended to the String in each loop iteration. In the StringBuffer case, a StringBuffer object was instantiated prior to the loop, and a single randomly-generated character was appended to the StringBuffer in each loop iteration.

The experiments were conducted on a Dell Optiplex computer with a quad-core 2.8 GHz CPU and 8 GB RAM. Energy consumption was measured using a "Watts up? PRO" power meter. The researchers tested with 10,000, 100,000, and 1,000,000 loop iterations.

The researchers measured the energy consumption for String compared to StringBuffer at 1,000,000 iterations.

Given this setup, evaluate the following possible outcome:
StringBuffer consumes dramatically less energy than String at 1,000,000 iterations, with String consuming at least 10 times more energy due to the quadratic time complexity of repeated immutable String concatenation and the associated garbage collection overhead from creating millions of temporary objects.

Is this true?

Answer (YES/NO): YES